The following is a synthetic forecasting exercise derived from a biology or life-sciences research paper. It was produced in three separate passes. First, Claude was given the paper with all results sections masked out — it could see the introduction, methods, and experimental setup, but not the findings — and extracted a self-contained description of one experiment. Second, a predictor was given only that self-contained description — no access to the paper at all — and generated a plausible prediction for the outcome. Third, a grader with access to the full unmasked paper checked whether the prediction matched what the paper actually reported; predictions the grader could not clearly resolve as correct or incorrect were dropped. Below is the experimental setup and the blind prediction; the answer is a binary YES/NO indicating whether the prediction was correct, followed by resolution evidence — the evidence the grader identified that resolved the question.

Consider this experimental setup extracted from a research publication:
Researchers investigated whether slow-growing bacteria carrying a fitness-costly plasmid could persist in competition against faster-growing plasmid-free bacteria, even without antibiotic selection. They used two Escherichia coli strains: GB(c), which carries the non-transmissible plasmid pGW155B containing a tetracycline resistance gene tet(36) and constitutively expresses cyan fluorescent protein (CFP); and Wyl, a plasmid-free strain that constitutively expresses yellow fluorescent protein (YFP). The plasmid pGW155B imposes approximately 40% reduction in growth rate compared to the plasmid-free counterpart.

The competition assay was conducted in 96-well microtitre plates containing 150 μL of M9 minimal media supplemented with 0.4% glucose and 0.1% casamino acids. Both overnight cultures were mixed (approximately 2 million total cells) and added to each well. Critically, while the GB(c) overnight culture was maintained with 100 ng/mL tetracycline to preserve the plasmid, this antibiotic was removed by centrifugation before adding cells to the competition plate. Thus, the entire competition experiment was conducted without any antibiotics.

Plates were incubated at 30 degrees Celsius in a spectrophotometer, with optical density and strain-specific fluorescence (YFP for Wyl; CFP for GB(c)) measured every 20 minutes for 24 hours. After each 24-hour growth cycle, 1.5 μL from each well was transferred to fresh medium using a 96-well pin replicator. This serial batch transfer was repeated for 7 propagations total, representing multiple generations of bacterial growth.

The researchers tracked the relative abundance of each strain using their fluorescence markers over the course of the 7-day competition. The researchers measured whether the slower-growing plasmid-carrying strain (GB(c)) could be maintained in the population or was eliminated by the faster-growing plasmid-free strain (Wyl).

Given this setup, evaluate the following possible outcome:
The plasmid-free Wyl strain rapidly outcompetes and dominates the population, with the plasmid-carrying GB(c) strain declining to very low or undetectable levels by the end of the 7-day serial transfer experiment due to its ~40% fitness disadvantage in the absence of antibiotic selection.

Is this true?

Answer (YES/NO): NO